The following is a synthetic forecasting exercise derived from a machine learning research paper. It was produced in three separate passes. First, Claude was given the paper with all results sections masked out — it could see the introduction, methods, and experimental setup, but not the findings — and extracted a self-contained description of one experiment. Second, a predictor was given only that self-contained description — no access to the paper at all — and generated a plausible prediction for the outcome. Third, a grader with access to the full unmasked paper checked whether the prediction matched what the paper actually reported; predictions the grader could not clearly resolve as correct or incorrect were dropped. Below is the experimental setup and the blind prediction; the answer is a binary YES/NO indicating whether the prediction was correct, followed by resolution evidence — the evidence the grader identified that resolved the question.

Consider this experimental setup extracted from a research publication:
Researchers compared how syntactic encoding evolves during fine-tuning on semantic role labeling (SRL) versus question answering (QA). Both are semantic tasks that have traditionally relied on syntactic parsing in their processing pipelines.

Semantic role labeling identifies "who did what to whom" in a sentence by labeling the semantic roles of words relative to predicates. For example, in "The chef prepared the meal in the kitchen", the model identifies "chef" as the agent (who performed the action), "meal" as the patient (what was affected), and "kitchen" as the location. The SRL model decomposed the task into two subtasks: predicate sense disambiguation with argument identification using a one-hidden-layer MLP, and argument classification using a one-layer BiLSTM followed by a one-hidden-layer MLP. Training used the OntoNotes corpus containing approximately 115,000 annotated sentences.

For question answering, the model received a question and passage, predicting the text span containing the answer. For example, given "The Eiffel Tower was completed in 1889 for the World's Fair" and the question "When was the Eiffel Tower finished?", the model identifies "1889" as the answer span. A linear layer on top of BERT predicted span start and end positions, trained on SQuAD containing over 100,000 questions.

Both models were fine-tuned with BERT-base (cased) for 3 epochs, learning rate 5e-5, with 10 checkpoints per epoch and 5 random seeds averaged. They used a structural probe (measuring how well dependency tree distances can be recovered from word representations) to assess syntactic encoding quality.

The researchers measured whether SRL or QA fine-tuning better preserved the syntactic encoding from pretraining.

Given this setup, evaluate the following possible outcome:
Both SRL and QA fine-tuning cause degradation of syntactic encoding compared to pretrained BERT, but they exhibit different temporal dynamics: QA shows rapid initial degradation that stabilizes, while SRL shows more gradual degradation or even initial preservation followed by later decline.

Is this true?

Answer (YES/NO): NO